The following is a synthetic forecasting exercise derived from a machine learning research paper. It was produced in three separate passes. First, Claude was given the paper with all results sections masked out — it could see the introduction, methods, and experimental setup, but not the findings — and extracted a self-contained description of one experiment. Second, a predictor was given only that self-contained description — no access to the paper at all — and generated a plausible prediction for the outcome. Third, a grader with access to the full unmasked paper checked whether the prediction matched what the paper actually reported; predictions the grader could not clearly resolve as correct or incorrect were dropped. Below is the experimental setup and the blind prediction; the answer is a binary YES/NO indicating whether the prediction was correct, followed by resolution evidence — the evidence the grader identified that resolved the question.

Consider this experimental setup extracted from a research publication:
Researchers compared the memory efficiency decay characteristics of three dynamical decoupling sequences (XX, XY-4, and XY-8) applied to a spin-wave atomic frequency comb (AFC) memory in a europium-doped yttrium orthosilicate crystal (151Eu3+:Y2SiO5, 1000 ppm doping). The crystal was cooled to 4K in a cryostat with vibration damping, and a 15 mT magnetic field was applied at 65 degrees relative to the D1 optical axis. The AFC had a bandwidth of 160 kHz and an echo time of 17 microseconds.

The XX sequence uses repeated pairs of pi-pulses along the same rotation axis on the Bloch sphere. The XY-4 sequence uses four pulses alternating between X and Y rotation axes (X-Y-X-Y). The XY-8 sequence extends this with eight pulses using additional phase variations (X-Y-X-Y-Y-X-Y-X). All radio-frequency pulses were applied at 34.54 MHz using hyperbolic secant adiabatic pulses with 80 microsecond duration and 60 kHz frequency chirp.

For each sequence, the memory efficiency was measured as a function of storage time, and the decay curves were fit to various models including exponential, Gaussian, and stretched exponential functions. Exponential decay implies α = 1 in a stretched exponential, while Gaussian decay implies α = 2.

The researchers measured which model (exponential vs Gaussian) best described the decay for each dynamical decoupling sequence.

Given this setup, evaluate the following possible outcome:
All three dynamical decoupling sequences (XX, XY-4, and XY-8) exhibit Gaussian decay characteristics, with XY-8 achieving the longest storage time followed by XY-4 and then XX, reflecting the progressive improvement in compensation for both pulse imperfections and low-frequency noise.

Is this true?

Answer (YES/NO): NO